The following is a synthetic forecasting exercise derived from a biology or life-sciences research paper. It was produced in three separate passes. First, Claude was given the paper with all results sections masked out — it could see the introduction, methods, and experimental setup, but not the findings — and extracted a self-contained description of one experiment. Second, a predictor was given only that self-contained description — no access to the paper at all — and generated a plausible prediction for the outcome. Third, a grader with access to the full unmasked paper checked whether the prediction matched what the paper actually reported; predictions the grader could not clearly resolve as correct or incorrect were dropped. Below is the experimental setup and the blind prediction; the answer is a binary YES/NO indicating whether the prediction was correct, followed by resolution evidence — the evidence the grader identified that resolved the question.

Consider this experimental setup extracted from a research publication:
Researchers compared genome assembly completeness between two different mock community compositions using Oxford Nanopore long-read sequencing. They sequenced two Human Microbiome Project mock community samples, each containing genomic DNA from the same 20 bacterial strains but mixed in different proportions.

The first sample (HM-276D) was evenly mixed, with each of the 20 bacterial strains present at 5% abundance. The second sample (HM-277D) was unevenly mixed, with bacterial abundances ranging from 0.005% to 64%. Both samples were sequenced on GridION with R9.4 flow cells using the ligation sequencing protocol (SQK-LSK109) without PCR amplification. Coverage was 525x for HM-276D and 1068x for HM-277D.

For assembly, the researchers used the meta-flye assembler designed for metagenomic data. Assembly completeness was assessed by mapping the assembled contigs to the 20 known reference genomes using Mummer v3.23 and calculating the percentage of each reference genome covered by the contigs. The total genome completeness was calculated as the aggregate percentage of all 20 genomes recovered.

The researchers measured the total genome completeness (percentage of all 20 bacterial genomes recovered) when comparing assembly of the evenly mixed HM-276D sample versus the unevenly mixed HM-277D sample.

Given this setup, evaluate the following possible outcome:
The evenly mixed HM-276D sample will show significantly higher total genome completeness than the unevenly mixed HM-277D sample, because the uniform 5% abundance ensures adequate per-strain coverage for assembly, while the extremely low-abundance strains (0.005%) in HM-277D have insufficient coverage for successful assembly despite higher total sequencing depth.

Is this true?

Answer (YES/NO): YES